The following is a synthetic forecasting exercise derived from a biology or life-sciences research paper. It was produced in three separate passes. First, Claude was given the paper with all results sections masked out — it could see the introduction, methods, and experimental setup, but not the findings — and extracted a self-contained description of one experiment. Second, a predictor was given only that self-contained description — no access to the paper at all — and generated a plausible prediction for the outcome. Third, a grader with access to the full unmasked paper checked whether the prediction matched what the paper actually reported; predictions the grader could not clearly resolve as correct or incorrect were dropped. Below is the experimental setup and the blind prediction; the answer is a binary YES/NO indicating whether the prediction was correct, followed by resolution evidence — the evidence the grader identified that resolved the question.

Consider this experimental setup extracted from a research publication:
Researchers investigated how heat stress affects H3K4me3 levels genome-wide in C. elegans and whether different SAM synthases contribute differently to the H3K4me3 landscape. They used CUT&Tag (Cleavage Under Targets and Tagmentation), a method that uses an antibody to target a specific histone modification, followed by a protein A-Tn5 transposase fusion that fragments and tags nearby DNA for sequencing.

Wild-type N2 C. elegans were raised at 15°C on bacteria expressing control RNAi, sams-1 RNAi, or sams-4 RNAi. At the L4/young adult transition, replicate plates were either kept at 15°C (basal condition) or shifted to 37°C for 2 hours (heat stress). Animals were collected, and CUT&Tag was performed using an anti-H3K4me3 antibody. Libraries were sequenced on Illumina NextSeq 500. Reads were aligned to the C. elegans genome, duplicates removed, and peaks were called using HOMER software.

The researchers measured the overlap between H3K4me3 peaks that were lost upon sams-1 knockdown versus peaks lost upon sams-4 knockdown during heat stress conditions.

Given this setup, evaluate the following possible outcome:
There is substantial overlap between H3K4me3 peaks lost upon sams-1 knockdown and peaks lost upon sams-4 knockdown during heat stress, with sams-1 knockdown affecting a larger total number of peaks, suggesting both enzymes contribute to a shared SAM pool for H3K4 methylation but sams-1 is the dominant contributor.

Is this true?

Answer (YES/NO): NO